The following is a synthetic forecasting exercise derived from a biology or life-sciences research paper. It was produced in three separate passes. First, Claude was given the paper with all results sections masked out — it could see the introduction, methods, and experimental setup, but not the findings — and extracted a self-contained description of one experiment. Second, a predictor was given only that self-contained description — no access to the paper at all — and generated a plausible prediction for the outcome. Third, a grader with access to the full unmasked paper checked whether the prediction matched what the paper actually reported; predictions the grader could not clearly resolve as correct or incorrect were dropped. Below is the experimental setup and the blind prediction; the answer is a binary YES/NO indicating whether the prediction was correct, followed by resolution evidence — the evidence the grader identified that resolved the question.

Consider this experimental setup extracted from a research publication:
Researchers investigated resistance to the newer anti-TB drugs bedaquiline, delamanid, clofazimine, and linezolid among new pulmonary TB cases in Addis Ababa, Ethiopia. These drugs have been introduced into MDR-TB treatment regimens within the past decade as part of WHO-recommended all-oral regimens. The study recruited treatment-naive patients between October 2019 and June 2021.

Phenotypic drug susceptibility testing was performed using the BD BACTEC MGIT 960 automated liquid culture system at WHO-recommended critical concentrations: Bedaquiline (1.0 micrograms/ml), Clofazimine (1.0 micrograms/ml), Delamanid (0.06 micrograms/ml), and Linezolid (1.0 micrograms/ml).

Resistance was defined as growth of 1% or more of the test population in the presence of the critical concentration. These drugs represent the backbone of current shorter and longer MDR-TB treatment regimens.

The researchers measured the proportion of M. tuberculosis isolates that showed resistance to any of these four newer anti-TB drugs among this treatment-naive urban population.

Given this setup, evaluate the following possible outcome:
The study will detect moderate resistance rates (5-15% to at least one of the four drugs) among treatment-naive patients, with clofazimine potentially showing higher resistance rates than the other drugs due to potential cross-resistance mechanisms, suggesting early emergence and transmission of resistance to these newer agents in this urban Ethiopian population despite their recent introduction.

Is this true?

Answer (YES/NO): NO